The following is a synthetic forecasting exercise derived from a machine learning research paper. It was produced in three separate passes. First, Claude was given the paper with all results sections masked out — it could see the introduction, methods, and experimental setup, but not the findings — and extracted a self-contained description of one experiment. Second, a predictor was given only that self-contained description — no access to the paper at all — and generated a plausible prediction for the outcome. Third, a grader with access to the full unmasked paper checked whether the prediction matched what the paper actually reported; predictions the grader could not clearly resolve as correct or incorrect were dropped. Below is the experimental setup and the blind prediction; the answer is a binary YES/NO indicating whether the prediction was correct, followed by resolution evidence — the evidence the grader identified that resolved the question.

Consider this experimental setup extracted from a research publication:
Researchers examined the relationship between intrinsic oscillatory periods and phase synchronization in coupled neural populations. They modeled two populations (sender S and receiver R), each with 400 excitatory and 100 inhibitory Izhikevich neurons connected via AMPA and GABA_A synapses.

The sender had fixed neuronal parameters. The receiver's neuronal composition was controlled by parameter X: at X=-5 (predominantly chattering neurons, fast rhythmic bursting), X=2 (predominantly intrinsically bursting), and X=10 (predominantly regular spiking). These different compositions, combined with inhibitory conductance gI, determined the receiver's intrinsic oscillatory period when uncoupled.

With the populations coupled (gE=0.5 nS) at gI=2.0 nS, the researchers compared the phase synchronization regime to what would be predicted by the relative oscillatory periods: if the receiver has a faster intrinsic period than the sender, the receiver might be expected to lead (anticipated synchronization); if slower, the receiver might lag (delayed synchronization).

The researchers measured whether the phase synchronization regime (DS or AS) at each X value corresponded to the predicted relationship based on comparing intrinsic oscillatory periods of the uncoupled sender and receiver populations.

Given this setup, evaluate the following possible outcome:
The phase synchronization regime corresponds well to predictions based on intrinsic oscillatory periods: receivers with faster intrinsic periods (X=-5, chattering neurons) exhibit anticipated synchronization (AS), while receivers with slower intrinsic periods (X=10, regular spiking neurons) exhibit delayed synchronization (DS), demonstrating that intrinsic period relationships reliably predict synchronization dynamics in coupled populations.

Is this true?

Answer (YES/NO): NO